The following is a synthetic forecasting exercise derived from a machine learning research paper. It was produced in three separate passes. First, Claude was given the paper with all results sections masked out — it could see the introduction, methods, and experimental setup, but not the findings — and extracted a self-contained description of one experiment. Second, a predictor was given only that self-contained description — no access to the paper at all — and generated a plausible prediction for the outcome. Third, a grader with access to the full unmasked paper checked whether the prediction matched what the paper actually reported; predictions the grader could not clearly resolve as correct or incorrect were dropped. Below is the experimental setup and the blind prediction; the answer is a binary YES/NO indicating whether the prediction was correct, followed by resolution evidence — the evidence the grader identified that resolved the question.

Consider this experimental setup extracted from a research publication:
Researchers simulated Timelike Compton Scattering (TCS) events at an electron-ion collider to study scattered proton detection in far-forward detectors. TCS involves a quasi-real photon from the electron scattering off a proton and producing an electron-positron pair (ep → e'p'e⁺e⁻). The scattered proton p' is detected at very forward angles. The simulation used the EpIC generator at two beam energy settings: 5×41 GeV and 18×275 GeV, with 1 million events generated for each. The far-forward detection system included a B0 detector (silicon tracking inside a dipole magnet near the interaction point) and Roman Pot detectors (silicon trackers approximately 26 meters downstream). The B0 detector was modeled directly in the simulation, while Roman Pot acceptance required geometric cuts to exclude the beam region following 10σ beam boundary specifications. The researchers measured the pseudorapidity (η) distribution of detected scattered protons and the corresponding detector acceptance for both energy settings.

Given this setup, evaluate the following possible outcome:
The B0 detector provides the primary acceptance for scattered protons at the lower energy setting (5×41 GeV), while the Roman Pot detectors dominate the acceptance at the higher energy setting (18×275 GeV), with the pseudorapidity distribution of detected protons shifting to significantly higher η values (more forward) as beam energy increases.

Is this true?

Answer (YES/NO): YES